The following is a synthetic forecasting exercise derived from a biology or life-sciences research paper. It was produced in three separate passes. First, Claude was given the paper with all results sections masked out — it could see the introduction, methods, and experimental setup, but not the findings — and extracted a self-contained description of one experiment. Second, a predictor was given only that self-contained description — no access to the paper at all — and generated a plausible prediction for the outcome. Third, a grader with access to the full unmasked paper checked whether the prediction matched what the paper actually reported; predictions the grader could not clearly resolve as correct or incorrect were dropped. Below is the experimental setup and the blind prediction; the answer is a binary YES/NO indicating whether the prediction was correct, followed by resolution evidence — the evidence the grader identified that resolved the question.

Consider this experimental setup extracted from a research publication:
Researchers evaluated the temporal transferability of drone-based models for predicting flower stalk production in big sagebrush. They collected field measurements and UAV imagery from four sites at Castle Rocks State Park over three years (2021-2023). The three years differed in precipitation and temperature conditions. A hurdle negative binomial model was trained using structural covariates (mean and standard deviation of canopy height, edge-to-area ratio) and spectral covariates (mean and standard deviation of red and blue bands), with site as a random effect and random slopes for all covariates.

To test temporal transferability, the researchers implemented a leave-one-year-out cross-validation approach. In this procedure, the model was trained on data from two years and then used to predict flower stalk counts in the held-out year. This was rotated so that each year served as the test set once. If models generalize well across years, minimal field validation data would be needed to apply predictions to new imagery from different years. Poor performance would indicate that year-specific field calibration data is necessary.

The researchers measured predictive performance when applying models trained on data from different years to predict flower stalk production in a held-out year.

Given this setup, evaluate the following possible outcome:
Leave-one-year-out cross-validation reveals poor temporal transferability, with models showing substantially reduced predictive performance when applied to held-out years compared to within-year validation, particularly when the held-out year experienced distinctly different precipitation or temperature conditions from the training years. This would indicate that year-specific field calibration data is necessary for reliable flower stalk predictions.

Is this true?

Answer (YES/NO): YES